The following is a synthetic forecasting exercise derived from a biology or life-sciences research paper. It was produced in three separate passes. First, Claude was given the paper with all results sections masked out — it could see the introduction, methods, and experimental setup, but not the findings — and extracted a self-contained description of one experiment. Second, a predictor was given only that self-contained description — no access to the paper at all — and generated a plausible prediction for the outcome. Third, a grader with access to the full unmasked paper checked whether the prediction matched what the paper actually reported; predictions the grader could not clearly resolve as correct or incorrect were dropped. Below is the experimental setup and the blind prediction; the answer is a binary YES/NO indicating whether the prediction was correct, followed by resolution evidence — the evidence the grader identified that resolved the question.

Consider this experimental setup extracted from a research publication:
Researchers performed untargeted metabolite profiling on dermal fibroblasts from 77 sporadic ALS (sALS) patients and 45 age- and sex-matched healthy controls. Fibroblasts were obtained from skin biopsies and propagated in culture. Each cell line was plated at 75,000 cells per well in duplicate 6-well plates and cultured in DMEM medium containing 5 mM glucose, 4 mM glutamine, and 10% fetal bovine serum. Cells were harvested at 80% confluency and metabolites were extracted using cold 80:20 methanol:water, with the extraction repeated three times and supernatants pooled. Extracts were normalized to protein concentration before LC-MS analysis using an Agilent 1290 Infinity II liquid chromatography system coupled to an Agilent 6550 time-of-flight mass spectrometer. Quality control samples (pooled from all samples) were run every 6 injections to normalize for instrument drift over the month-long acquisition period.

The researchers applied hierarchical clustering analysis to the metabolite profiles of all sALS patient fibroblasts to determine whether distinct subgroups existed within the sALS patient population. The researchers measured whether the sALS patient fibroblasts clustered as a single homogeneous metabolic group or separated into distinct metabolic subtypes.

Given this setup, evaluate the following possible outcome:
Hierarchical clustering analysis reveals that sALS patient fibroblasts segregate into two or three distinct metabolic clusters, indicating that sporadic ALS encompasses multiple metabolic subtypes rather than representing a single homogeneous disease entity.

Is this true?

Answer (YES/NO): YES